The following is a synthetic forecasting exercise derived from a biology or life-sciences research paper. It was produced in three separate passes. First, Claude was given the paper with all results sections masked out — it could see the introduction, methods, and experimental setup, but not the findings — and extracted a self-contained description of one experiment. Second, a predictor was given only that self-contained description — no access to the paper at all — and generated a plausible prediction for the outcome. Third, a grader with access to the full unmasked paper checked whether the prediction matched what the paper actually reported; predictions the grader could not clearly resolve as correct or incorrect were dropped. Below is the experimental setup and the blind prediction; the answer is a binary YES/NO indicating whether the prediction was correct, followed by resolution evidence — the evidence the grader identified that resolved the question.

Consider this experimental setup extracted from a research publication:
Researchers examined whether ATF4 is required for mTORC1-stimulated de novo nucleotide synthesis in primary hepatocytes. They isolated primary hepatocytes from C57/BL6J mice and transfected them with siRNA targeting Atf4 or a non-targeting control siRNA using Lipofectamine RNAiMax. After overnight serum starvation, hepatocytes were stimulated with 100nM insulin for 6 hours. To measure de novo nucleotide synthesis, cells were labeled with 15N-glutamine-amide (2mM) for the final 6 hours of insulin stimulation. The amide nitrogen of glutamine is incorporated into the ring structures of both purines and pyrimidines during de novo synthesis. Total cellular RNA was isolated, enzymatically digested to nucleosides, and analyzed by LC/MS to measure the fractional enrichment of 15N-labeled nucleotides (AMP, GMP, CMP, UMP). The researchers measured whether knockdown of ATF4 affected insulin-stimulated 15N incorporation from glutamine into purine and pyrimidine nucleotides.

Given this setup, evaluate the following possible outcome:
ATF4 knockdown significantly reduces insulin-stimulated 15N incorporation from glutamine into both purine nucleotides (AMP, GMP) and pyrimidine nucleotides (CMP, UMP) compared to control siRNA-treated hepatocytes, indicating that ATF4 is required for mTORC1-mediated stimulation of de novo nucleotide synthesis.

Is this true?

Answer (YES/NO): NO